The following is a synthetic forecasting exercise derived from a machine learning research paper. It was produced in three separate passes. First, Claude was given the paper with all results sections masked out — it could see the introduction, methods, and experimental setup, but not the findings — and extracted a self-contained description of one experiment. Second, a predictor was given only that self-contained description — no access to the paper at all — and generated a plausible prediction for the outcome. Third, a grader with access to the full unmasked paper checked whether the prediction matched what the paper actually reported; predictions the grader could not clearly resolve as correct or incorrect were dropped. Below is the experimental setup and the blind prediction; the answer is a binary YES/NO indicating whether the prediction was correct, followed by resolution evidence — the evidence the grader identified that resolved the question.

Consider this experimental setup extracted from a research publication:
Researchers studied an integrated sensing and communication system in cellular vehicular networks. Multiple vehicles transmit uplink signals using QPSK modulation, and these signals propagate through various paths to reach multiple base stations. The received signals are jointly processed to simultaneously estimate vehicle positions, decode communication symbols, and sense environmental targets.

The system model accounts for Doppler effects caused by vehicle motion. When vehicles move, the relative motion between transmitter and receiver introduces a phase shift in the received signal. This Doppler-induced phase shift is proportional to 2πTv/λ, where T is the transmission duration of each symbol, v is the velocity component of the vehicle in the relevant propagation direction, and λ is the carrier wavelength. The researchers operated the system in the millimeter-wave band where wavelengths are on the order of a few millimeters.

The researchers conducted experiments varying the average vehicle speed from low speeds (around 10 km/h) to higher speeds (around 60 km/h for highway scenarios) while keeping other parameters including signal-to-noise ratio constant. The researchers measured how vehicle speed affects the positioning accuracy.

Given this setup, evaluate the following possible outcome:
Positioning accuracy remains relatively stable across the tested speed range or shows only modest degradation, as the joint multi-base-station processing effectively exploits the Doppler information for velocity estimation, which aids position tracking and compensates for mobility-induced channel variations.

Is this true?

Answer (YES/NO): NO